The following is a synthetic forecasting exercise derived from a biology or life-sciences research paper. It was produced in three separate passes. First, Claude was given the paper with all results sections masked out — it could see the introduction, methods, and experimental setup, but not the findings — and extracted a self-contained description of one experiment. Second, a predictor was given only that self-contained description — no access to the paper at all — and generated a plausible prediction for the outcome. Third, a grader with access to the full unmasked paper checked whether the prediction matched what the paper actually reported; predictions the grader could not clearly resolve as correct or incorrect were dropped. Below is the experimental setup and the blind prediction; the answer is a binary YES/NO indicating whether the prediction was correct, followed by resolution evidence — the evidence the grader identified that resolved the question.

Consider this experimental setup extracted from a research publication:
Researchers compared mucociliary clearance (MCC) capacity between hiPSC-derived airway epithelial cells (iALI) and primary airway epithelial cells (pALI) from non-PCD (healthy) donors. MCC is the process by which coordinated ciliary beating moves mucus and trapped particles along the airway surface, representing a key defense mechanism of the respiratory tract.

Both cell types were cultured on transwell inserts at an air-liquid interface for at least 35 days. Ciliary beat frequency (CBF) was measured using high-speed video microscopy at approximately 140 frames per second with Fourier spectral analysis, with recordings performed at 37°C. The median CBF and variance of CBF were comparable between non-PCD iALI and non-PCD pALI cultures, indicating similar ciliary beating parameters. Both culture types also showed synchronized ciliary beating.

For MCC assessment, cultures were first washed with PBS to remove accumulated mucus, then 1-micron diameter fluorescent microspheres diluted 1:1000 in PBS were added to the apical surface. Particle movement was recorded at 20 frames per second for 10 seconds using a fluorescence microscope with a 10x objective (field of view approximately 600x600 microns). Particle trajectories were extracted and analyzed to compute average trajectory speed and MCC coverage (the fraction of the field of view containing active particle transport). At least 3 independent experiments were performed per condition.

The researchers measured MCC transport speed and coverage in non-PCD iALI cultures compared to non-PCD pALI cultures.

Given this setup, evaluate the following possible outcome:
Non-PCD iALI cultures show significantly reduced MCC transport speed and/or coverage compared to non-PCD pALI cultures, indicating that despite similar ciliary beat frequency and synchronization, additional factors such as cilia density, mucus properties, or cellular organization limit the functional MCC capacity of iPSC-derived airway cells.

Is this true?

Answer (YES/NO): YES